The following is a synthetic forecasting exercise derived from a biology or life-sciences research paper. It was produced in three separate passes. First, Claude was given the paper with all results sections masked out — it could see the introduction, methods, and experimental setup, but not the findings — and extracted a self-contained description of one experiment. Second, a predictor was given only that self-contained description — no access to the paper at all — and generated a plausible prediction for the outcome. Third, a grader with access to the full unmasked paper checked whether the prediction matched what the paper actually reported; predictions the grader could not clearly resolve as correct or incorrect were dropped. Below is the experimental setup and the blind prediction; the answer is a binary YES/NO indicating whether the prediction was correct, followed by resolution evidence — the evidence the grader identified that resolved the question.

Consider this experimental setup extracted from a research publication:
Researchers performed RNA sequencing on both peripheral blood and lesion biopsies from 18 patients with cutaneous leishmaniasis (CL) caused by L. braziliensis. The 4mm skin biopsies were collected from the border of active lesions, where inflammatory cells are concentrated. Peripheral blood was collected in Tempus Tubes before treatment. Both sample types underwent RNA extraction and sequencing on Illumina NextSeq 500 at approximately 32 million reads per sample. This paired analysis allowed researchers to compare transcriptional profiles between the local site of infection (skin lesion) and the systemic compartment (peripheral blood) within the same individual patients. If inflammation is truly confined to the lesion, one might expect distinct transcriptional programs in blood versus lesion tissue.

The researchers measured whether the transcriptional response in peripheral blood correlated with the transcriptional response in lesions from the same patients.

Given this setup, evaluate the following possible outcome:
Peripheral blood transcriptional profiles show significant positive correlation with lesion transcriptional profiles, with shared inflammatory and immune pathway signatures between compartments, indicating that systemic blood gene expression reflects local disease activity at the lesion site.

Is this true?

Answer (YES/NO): NO